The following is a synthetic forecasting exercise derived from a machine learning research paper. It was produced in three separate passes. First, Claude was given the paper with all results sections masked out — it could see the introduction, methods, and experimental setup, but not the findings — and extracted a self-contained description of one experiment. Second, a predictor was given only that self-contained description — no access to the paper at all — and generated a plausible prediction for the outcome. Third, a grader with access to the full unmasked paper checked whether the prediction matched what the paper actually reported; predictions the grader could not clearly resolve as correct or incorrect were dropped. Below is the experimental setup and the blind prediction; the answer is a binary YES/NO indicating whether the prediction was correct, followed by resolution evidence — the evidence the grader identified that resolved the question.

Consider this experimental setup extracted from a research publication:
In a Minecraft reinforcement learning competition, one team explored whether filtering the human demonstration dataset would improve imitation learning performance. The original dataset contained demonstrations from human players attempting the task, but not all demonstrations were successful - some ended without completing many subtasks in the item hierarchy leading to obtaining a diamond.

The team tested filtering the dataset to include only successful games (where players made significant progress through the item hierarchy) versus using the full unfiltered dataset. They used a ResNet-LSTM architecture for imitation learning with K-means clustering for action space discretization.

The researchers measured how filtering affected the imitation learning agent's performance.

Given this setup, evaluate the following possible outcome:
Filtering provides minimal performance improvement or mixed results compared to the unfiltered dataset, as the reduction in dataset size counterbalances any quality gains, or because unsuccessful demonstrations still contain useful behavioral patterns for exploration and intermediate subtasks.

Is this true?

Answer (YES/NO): NO